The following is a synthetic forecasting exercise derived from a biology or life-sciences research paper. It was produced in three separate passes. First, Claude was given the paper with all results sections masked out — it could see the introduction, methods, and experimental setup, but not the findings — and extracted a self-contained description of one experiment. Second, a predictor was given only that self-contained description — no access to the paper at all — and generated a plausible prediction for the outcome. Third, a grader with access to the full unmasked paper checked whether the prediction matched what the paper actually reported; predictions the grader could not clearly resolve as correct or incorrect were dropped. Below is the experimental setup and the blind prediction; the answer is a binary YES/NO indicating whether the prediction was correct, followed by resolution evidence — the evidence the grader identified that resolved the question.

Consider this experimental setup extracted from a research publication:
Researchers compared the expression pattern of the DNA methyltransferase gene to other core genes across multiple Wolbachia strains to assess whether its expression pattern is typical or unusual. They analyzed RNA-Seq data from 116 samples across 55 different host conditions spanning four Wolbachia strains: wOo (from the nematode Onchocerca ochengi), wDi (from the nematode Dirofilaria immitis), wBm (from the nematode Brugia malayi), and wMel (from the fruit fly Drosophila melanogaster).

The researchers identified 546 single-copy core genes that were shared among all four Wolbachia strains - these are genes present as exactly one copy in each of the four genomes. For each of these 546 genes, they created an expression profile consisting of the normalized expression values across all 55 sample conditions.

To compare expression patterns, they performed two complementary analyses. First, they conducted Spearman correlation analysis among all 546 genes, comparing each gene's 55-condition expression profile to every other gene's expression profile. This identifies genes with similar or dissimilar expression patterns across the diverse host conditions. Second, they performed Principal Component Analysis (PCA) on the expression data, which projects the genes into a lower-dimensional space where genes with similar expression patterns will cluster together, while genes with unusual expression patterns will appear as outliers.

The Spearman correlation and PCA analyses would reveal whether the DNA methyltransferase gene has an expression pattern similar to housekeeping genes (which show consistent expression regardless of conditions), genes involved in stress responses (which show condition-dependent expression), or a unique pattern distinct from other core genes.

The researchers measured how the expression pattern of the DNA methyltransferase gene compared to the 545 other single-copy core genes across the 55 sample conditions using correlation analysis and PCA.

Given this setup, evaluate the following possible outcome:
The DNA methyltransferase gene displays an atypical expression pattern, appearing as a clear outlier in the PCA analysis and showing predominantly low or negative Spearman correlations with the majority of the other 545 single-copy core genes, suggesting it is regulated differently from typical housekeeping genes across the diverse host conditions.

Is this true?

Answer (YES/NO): YES